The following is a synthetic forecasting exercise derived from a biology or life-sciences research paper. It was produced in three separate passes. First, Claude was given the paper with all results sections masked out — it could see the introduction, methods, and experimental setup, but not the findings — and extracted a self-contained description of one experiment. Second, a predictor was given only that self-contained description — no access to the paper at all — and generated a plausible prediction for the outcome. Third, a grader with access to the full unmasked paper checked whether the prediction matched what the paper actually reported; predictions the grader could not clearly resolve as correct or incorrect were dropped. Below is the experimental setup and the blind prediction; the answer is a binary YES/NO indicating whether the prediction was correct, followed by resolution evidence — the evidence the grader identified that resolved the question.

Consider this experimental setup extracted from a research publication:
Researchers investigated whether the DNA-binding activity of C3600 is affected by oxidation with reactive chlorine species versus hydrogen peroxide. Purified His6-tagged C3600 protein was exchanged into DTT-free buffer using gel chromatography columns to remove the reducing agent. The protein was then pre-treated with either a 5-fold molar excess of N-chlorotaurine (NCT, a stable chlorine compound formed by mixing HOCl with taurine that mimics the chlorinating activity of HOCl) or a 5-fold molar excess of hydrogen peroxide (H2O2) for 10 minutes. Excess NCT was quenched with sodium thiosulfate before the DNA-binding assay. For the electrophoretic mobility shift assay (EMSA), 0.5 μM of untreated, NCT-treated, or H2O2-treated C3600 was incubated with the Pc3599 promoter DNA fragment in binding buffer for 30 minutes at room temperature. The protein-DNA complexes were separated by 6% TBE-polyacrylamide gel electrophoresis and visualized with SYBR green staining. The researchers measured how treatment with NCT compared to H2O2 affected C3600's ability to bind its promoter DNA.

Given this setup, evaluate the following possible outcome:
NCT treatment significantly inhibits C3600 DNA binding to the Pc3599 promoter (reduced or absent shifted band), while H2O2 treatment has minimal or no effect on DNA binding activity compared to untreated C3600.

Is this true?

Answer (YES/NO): YES